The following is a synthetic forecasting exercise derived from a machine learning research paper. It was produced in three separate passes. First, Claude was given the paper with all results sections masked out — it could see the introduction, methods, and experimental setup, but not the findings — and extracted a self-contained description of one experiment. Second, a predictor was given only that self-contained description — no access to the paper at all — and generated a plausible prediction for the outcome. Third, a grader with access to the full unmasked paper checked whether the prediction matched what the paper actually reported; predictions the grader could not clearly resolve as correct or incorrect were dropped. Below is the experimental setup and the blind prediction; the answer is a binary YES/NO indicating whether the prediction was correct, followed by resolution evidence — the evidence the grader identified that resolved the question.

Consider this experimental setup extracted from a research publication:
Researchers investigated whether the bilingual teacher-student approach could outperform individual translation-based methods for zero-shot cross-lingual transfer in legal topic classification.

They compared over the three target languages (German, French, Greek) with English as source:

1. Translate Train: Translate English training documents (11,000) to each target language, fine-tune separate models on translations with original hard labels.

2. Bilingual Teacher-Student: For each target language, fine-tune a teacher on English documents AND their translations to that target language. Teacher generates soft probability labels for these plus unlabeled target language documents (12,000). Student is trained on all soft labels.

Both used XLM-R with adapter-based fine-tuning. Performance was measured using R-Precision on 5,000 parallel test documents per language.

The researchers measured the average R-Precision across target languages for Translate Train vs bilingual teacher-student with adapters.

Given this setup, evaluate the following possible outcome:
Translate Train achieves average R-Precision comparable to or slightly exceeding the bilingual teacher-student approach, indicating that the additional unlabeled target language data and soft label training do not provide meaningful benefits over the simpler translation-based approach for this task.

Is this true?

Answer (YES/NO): NO